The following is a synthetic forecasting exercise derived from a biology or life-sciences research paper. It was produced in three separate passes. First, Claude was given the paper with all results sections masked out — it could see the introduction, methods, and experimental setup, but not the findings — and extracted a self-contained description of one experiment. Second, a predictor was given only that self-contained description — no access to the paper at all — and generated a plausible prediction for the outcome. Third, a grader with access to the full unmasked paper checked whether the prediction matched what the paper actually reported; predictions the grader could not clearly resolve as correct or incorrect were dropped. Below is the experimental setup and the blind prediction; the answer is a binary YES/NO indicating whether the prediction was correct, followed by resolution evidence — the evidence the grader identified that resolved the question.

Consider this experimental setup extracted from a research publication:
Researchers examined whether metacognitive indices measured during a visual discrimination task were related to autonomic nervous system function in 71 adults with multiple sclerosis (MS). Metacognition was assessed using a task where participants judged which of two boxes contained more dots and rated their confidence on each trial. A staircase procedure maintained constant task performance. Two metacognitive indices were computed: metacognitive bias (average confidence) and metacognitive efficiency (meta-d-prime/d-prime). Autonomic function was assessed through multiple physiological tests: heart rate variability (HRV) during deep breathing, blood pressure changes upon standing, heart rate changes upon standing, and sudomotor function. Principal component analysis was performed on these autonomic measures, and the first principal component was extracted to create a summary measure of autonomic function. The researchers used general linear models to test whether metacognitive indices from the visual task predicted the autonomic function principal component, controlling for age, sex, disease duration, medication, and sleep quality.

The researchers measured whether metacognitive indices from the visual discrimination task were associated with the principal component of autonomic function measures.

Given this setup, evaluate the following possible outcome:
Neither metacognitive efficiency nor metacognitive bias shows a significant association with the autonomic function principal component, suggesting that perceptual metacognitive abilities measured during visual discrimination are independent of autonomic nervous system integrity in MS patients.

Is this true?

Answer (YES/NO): NO